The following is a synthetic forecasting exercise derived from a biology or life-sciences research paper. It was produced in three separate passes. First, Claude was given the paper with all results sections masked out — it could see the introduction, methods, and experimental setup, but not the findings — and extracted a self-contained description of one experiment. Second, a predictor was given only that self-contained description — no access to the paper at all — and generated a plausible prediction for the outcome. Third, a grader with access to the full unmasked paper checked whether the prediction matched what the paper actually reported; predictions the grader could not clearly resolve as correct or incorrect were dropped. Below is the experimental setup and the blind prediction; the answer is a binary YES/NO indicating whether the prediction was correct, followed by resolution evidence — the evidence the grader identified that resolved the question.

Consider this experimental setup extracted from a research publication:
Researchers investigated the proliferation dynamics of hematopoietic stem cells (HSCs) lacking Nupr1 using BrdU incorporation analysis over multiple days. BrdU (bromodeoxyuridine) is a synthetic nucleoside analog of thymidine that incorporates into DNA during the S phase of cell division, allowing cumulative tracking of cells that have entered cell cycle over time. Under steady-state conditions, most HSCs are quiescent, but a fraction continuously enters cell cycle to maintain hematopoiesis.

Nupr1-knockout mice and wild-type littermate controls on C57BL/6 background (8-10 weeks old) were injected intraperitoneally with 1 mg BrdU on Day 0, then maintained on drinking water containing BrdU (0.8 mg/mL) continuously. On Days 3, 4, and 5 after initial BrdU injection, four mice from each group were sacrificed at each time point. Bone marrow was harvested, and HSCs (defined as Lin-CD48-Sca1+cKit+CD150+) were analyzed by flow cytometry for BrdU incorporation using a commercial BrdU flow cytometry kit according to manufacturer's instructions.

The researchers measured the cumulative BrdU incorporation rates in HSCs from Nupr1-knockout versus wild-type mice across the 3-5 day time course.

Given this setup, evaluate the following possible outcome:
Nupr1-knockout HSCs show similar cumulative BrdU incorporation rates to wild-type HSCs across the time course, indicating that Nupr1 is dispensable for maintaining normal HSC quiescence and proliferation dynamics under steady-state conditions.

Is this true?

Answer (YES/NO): NO